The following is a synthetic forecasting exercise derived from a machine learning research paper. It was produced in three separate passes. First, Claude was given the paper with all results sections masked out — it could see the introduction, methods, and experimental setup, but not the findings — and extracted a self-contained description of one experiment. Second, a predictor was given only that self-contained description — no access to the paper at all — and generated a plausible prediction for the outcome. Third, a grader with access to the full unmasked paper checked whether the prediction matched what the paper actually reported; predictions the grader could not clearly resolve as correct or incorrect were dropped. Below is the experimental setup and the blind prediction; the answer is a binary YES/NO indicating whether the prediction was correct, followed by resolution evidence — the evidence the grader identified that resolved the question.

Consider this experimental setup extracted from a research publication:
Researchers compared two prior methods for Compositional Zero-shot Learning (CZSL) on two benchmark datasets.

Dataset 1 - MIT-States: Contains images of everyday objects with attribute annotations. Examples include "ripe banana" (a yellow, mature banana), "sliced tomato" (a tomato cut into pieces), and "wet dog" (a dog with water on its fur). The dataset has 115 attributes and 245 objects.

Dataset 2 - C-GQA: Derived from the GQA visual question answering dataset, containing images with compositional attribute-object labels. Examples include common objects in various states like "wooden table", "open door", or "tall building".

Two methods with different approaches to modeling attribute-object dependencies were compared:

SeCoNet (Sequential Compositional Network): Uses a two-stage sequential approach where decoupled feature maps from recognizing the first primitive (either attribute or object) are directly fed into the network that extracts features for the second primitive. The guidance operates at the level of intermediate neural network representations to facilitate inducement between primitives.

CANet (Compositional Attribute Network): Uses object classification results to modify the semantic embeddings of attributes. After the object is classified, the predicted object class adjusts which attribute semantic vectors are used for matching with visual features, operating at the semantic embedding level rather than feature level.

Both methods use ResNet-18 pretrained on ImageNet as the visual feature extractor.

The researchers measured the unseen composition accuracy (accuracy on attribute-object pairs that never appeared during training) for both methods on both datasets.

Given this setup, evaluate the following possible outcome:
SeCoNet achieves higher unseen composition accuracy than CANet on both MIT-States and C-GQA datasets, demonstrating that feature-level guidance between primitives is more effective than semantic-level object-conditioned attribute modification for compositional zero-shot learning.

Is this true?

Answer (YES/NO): NO